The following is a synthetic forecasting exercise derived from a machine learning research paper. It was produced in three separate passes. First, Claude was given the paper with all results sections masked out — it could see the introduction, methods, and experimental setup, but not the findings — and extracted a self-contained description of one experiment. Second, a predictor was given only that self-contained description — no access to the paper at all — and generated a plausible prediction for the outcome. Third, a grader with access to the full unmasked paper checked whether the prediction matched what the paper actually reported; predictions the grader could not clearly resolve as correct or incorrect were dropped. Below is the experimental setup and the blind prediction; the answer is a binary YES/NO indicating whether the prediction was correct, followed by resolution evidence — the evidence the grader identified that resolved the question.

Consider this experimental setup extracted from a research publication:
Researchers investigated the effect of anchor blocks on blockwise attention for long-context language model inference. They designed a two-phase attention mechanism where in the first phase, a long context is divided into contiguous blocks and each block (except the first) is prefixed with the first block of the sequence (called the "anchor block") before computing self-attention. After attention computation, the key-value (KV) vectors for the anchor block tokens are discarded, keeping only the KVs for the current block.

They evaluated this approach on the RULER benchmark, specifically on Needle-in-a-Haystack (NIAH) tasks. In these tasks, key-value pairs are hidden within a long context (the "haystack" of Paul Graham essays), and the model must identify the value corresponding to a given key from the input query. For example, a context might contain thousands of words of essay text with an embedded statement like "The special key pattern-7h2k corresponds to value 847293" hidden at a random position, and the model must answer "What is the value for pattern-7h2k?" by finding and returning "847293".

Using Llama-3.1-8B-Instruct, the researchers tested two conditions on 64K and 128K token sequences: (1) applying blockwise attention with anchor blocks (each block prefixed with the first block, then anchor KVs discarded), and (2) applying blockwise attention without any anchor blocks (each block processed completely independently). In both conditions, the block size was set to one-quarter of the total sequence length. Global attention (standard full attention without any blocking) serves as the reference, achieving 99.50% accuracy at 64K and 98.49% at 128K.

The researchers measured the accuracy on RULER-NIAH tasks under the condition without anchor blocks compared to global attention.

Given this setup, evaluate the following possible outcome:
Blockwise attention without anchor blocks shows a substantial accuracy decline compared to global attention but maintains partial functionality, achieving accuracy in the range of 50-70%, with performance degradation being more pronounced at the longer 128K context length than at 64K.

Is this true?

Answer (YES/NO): NO